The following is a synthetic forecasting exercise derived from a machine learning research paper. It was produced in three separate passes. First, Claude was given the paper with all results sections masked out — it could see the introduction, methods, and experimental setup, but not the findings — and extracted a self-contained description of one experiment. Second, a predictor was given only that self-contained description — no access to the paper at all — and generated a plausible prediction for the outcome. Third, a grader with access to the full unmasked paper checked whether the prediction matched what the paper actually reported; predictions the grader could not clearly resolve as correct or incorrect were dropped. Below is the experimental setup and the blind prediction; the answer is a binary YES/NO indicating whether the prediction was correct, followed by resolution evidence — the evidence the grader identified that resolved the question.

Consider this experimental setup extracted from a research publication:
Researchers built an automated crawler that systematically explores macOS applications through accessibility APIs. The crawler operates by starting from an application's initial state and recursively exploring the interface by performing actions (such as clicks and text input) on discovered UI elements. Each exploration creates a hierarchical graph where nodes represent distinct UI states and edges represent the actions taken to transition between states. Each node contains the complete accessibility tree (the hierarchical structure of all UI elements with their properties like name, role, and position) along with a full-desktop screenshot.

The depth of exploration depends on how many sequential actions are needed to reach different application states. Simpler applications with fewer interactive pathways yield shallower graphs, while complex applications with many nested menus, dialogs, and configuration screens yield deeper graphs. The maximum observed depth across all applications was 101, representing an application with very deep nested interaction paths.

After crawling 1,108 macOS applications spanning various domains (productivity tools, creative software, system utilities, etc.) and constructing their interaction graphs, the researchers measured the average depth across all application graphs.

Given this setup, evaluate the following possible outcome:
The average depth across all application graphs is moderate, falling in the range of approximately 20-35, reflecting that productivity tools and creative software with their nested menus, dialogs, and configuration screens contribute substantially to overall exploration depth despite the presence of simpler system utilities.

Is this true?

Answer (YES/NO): NO